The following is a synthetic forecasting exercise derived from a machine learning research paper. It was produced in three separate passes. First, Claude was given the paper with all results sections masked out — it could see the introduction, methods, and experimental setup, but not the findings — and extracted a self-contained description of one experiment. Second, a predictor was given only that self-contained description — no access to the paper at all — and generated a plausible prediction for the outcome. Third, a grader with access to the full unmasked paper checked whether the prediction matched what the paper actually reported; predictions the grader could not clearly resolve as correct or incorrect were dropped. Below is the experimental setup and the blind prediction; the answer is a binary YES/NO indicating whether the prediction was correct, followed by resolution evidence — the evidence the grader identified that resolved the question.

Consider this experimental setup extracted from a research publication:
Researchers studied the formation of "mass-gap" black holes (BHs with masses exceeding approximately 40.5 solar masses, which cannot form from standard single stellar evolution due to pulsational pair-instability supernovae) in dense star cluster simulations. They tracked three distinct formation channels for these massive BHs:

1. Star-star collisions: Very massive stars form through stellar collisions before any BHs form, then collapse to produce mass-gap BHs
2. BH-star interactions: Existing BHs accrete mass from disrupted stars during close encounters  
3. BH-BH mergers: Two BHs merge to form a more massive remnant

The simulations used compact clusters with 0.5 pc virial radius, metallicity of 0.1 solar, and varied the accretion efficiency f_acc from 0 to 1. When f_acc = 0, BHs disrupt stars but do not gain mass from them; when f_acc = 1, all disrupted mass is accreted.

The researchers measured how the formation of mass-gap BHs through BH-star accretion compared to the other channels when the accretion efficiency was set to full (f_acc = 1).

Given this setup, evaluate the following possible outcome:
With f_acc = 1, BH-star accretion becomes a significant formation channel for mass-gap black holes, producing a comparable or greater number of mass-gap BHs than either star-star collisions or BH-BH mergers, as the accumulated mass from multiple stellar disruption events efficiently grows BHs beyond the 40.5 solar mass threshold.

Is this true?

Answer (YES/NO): NO